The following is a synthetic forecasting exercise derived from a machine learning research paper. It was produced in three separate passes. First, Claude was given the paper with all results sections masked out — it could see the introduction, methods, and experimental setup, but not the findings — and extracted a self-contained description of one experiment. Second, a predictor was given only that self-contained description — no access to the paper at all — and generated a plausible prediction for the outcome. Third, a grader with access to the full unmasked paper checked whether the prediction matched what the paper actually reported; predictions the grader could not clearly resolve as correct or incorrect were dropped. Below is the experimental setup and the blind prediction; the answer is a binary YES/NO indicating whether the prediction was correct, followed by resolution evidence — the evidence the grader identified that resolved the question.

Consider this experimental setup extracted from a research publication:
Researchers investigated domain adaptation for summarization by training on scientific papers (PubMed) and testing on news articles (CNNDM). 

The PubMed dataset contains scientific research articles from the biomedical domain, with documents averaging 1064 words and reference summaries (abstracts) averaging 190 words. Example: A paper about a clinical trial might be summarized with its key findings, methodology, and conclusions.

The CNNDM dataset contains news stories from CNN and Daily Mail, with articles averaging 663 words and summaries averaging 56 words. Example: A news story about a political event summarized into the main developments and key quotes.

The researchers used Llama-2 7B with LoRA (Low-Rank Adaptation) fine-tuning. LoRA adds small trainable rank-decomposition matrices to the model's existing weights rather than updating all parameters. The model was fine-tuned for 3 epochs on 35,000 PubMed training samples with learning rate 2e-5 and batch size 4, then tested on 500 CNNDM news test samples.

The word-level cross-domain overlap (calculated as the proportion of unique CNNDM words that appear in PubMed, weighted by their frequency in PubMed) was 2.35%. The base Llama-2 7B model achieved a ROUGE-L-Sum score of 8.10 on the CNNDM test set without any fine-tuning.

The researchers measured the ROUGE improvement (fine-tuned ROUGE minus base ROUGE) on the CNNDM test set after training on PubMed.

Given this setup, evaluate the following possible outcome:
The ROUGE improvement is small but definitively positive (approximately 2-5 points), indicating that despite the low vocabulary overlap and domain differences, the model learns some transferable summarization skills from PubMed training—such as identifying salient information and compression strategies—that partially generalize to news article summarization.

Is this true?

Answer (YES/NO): NO